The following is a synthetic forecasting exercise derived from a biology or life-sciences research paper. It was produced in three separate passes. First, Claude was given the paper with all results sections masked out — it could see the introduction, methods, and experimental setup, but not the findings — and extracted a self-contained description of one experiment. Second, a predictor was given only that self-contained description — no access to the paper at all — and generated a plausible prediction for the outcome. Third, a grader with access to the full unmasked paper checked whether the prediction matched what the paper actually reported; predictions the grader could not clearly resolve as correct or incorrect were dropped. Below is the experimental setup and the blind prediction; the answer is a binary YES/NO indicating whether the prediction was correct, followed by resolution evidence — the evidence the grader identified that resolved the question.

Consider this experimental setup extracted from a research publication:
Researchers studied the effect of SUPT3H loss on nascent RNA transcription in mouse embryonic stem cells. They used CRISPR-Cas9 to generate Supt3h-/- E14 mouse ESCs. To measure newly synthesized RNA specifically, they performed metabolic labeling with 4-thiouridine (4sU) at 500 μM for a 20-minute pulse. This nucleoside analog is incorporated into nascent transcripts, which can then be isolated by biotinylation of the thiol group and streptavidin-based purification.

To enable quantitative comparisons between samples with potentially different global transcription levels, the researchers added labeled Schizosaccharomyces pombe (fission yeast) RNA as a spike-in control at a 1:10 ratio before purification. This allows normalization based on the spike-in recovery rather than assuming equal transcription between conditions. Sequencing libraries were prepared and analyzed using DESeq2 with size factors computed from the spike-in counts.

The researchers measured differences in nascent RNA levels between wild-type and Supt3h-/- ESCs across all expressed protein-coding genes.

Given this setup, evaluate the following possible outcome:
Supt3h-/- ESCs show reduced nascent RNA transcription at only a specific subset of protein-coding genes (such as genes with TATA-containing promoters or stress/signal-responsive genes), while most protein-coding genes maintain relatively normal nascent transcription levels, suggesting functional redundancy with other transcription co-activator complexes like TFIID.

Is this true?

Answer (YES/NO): NO